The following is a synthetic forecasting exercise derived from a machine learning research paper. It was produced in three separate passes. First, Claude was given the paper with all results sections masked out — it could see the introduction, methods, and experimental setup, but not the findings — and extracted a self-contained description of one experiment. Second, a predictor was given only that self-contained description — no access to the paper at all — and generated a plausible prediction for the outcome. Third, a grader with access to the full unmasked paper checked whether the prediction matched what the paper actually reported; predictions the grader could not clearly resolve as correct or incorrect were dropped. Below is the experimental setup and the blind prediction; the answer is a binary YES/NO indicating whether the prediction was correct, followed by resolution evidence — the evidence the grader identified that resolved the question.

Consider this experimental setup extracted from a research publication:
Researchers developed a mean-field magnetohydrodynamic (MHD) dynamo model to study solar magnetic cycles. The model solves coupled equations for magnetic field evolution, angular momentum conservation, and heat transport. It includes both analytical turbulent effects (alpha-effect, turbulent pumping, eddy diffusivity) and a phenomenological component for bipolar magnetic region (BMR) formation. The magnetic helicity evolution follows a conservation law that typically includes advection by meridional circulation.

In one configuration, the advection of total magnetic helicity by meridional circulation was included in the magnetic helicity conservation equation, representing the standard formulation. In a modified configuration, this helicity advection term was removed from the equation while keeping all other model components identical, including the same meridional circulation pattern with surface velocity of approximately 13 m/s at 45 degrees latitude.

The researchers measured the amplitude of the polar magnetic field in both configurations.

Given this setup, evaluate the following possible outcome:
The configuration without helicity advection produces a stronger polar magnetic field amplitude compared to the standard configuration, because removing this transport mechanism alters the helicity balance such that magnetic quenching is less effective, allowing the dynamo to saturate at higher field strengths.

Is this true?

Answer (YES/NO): NO